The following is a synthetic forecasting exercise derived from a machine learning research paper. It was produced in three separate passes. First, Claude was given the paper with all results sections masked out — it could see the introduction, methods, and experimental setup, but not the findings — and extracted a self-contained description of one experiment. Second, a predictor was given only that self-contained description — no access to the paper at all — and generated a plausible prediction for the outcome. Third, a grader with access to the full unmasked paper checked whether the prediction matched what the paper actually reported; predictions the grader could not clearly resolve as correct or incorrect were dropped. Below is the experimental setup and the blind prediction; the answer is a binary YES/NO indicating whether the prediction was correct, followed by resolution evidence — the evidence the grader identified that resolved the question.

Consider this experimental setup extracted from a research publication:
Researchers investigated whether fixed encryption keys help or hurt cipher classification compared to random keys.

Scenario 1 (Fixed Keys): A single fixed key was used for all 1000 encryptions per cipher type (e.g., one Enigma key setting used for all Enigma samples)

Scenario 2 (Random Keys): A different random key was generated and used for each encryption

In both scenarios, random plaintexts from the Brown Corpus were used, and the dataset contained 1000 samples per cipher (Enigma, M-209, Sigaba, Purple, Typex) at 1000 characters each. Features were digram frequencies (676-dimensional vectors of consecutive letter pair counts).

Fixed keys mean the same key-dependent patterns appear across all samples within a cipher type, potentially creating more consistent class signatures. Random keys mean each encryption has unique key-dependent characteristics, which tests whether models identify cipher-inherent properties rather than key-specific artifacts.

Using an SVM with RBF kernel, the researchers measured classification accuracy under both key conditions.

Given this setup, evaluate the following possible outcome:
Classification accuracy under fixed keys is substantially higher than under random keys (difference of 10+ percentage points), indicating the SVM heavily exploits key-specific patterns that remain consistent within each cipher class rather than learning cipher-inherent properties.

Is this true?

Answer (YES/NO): NO